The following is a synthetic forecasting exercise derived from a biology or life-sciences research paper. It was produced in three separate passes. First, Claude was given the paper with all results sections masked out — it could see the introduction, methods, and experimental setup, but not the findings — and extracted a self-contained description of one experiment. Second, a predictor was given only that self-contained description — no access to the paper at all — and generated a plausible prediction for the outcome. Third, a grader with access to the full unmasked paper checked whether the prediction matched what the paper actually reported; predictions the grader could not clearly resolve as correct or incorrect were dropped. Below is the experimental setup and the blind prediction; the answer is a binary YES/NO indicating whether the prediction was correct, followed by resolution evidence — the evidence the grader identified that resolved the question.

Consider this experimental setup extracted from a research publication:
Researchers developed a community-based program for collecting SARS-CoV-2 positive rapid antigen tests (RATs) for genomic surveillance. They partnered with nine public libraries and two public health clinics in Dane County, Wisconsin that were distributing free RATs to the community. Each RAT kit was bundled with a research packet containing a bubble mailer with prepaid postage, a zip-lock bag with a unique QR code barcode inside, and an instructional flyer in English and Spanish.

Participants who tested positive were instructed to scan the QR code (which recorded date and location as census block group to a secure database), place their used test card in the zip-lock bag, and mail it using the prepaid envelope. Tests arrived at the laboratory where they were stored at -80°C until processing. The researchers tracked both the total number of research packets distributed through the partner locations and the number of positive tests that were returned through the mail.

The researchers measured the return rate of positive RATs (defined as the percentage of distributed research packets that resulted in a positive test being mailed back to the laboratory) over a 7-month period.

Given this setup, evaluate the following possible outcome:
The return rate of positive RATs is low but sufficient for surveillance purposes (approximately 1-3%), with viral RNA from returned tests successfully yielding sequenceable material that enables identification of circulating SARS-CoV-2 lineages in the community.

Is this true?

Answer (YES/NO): YES